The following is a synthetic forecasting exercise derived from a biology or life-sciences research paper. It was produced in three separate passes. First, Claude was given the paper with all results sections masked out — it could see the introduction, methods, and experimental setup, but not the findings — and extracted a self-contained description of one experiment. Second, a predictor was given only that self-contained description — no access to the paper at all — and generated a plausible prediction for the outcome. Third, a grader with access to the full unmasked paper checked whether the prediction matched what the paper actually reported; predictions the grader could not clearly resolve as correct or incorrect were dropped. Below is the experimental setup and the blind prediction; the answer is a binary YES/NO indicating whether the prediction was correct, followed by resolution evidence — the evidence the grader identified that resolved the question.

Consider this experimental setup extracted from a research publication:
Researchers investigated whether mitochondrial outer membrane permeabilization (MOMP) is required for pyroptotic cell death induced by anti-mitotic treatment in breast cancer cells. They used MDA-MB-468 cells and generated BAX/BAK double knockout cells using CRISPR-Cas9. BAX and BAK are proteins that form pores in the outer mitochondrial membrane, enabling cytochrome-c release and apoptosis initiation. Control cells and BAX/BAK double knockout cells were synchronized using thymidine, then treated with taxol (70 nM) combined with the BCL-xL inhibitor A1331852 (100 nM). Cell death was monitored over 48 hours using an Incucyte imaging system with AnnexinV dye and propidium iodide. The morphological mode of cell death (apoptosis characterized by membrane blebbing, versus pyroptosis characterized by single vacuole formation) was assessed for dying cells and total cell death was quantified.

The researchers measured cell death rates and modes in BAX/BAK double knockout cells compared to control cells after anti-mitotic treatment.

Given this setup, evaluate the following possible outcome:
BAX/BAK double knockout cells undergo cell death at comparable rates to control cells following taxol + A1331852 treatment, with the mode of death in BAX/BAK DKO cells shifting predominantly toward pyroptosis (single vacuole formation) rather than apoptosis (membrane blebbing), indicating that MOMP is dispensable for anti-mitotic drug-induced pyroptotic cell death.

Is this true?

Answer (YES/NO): NO